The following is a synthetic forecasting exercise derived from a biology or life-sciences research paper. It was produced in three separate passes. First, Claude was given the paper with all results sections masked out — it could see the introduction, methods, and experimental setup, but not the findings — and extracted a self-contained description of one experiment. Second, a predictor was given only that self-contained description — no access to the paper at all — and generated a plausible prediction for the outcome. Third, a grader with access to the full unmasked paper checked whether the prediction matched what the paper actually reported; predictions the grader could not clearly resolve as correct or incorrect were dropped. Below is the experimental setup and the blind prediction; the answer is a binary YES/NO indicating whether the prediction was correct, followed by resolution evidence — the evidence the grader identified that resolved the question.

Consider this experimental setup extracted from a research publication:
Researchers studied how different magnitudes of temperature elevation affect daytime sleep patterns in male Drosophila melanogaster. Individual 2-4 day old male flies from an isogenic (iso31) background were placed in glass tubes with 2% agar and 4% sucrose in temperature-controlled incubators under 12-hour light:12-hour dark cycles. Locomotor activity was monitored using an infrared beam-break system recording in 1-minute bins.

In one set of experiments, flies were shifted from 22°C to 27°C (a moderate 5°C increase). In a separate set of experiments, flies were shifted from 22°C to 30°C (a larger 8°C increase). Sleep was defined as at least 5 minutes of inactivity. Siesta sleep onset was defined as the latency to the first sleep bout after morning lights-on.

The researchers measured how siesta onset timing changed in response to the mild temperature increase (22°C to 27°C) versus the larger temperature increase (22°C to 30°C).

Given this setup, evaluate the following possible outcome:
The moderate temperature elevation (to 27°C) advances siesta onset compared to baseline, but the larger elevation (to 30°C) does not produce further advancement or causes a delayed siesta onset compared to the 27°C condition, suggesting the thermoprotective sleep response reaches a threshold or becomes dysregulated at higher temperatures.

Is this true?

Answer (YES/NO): YES